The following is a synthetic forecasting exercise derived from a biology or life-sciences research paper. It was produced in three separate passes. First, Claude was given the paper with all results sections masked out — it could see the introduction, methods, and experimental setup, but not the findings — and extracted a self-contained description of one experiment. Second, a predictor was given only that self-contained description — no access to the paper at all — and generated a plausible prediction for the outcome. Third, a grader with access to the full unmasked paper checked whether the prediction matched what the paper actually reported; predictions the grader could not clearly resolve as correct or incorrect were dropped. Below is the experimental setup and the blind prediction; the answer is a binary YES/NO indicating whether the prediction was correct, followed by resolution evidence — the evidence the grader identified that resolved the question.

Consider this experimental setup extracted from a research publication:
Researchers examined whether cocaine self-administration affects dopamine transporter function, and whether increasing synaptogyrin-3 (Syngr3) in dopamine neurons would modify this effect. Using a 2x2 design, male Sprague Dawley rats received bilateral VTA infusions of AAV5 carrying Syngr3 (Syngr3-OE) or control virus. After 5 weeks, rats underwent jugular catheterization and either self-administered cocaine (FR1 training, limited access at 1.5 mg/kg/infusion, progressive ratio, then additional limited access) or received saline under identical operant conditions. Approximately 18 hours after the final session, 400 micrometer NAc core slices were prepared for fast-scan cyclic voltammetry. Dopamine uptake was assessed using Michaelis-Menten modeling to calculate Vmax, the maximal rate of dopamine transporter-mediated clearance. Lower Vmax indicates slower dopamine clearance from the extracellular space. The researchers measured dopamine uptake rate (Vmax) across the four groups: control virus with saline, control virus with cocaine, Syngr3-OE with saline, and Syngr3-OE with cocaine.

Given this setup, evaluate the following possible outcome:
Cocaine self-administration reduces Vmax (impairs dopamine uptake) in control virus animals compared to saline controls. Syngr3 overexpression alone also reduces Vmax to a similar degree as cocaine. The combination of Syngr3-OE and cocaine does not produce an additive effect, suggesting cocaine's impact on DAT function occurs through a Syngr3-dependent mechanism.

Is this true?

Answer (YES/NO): NO